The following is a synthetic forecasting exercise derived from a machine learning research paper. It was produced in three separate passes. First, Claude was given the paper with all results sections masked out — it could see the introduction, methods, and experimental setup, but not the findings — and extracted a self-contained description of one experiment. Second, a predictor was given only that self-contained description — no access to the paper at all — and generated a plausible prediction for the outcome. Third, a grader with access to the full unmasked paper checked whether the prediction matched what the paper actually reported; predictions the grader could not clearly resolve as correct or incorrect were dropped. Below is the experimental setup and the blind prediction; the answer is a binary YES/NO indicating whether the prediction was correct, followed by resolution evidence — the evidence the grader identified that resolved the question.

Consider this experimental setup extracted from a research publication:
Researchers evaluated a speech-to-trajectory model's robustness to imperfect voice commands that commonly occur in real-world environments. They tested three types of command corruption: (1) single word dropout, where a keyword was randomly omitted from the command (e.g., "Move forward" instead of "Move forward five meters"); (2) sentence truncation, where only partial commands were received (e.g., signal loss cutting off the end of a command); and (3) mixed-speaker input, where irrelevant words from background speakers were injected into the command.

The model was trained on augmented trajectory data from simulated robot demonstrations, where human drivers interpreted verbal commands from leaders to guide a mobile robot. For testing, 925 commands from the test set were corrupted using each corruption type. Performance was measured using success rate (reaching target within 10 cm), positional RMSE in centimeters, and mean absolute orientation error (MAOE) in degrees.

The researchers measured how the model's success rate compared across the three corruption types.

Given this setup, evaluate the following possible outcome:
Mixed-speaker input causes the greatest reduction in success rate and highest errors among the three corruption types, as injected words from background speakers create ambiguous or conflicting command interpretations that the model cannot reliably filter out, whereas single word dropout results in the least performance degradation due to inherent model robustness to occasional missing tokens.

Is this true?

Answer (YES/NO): YES